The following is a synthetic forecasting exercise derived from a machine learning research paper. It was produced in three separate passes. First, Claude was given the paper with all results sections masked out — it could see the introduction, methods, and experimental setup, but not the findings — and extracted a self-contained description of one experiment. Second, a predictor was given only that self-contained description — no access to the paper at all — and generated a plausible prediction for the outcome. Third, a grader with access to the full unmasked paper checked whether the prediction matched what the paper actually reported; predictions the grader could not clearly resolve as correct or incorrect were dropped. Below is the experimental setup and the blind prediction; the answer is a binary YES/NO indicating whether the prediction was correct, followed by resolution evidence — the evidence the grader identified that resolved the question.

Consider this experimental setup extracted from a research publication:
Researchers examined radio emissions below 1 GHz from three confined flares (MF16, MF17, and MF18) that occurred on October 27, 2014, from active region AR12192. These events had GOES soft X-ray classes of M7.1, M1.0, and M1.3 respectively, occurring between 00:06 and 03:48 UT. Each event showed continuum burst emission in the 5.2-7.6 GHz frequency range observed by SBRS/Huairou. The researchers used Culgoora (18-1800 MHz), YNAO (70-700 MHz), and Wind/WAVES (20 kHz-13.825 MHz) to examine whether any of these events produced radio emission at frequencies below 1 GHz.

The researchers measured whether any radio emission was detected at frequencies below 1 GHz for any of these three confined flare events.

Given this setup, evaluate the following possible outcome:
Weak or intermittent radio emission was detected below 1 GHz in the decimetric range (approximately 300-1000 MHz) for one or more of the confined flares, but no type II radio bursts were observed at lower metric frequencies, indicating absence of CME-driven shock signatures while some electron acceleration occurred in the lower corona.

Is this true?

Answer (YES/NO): NO